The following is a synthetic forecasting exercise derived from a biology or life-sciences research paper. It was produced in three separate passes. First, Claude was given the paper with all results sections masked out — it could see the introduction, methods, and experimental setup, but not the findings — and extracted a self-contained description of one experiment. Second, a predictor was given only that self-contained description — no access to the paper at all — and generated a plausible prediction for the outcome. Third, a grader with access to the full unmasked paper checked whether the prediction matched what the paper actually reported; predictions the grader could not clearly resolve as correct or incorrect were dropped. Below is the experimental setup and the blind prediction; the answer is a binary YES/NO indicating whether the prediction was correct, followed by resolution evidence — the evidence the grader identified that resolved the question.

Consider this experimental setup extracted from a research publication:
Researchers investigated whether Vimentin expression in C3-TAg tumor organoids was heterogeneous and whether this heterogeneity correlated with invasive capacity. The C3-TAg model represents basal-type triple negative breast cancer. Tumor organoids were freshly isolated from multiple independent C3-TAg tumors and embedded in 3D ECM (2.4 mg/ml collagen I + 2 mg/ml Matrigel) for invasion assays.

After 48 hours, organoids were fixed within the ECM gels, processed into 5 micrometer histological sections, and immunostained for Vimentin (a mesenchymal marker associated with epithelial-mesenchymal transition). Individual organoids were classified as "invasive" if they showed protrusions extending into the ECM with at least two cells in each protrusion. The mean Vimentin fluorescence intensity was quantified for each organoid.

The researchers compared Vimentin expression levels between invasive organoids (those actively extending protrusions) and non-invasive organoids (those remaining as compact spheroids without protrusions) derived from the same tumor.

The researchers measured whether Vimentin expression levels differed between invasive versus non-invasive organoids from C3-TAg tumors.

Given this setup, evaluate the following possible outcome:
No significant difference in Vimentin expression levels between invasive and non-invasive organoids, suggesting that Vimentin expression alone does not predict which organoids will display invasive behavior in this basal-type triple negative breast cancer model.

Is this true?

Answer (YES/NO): NO